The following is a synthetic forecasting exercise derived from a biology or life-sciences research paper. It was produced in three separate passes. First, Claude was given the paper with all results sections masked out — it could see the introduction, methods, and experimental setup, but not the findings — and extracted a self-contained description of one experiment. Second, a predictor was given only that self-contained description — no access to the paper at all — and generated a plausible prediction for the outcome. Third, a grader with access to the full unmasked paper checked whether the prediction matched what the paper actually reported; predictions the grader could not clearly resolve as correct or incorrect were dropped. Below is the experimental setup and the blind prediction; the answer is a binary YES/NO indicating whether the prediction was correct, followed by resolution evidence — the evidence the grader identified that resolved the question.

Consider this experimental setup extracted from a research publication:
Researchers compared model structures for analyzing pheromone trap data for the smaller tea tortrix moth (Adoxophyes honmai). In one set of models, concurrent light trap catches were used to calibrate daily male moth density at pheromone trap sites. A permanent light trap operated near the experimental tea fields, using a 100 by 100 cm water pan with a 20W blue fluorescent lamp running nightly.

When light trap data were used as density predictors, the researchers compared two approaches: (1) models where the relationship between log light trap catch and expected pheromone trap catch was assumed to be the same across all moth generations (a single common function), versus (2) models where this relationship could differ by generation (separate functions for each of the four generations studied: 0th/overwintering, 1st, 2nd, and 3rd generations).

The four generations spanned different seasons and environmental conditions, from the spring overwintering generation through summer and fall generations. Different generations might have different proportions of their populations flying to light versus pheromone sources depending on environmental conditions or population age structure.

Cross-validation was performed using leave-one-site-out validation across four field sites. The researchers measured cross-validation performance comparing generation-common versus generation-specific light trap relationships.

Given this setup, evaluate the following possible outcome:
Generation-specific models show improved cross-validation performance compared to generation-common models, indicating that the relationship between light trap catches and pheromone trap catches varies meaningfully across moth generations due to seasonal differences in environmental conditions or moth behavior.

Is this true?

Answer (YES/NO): YES